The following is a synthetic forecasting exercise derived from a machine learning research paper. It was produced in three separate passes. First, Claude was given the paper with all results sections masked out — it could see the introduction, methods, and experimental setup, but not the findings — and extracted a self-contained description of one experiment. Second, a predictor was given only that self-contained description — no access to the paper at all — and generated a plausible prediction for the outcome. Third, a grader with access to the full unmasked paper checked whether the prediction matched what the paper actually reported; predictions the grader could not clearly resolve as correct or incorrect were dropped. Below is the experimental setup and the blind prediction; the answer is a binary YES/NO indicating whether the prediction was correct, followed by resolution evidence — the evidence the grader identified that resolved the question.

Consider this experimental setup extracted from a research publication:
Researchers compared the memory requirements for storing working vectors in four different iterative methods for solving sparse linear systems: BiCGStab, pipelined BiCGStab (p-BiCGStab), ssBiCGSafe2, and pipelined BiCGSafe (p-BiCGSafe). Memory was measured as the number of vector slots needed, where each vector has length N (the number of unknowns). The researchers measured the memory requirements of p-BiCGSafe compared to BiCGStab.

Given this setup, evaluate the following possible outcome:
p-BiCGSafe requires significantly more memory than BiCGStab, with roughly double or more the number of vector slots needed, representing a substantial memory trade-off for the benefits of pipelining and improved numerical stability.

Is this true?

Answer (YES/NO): YES